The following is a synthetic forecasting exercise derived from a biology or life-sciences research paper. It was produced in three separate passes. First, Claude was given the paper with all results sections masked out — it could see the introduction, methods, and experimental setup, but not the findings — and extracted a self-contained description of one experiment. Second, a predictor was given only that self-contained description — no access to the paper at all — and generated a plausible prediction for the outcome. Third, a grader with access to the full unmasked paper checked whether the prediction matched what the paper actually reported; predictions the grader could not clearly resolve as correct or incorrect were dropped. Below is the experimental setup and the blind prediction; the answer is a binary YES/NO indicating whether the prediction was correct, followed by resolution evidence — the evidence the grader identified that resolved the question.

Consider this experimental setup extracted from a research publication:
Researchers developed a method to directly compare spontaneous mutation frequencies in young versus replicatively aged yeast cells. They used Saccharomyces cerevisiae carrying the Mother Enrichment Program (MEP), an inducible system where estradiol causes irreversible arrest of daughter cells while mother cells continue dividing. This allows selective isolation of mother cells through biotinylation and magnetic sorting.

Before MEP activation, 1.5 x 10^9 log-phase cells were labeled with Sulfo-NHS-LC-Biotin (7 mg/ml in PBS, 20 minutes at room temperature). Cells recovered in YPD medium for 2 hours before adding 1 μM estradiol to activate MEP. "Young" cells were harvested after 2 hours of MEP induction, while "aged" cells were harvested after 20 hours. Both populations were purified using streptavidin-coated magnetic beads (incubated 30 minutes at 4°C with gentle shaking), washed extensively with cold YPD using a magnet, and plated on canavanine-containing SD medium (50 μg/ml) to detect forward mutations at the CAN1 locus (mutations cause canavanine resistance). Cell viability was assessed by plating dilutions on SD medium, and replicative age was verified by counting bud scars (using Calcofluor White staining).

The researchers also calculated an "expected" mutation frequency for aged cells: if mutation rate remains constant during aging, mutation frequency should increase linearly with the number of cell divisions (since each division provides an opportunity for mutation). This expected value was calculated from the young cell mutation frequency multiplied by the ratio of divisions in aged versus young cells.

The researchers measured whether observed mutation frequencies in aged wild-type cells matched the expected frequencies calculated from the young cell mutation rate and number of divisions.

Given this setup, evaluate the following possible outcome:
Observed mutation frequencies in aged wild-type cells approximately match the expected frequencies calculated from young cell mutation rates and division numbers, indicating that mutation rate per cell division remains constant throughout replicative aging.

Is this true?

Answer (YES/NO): NO